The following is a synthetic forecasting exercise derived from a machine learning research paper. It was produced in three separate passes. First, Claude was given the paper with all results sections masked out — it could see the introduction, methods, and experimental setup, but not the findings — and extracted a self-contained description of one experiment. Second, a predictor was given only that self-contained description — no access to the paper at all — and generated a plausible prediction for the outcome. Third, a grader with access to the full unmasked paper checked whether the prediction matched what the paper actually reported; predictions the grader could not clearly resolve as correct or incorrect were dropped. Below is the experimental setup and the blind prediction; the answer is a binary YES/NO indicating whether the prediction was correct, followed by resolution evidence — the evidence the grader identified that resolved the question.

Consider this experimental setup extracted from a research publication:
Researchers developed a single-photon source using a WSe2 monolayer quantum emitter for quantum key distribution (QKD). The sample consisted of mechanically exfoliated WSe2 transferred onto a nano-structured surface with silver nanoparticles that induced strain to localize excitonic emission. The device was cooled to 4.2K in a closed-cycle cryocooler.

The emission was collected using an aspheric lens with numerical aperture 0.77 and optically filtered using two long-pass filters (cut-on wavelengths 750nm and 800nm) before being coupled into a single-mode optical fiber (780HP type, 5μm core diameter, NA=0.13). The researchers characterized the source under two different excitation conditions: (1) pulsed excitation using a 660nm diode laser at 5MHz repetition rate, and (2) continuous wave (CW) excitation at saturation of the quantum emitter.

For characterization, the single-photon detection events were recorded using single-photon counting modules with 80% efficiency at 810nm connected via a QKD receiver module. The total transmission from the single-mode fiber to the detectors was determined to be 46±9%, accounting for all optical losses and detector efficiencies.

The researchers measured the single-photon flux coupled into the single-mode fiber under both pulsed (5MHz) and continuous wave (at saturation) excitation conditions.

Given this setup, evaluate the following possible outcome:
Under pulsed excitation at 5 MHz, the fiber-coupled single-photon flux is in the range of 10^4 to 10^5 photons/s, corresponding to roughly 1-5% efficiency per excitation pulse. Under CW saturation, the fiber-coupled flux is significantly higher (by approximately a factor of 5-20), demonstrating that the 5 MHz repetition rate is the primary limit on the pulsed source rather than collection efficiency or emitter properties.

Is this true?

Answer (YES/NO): NO